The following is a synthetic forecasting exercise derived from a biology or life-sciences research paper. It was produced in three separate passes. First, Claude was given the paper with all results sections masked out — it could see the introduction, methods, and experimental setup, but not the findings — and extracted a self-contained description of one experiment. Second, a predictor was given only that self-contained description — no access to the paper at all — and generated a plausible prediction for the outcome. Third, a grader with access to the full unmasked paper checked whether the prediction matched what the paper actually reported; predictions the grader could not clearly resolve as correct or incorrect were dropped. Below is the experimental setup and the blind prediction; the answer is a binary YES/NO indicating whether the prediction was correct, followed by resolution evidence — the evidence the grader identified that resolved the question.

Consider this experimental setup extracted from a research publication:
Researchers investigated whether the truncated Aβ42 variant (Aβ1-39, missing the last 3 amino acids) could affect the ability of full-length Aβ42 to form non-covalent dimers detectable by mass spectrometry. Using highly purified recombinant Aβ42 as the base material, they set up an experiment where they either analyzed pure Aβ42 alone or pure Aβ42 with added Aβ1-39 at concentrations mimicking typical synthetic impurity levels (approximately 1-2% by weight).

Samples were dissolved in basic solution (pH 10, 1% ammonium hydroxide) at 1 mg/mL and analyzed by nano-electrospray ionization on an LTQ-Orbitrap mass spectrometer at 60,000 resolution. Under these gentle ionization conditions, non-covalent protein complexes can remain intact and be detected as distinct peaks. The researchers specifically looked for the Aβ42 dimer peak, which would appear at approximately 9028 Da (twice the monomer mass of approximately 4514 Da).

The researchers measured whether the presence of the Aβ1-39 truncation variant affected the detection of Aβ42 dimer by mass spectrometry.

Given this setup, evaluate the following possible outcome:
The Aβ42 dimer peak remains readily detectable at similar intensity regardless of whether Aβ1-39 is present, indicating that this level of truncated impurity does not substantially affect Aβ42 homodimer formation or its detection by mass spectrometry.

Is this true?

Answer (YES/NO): NO